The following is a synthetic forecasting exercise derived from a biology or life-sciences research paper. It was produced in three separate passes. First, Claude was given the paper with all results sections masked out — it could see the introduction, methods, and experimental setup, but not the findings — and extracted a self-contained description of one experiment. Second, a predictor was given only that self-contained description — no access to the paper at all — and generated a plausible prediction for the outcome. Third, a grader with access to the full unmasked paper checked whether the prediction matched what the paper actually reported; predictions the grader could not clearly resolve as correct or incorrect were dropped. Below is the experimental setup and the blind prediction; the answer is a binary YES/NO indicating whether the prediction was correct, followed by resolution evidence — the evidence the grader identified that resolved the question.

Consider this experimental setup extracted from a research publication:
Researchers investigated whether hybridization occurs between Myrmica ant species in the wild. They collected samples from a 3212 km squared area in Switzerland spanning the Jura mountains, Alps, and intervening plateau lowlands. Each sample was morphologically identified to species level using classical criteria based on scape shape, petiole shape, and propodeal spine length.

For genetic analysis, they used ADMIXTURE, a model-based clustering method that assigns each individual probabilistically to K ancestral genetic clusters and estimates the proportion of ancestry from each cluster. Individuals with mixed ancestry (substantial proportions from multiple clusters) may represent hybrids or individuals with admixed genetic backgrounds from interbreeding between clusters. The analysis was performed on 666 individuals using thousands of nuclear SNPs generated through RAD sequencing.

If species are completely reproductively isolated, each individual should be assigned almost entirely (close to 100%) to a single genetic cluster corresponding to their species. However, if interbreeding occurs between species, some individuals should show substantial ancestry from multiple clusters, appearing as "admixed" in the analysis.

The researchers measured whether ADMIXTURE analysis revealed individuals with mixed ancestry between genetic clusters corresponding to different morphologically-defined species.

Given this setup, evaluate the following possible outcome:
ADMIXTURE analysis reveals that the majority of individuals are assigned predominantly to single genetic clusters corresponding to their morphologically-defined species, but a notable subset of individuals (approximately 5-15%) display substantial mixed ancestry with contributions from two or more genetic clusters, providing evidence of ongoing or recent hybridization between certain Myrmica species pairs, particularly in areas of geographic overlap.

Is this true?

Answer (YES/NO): NO